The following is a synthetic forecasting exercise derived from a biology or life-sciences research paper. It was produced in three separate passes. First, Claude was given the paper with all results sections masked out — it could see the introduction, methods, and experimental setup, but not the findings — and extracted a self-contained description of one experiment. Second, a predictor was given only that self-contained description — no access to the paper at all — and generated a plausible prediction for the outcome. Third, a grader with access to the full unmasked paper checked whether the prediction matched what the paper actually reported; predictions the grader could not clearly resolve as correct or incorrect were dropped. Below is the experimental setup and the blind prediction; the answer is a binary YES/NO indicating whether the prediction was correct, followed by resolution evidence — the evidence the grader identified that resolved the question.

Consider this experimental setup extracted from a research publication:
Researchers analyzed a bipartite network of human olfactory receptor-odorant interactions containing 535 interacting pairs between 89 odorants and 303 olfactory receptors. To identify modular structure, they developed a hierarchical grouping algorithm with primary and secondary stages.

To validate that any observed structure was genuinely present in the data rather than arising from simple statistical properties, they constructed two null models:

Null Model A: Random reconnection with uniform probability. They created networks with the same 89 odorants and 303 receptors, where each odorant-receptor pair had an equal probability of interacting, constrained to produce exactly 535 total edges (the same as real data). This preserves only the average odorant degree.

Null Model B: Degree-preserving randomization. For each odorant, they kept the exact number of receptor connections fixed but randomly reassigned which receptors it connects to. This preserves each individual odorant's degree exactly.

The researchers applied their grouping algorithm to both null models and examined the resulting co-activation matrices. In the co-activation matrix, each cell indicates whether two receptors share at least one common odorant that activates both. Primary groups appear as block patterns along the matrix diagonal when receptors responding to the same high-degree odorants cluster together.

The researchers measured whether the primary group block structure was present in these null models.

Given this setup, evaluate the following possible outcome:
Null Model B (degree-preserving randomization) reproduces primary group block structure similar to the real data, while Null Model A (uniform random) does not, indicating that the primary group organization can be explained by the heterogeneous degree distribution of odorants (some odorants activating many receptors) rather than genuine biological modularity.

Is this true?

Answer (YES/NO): YES